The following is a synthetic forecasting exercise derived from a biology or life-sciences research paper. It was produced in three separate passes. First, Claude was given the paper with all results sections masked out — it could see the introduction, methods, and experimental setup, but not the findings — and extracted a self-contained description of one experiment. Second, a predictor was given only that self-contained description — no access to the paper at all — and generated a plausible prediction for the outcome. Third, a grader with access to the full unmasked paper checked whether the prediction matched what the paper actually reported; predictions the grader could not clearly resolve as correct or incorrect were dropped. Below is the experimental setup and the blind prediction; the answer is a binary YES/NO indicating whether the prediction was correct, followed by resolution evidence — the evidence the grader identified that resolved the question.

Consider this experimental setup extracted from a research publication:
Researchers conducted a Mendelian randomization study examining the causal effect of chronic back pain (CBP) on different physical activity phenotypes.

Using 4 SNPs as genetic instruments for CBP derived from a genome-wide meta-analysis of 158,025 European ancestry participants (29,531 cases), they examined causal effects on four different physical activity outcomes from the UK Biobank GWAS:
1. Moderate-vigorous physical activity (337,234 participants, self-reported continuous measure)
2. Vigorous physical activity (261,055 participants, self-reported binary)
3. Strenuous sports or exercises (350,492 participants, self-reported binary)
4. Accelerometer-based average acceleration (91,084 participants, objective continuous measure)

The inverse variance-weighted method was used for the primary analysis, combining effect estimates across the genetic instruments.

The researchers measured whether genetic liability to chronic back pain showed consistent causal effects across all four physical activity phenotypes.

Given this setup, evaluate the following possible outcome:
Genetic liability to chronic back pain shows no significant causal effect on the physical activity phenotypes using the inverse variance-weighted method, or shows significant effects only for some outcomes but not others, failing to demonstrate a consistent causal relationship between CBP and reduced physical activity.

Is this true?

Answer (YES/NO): NO